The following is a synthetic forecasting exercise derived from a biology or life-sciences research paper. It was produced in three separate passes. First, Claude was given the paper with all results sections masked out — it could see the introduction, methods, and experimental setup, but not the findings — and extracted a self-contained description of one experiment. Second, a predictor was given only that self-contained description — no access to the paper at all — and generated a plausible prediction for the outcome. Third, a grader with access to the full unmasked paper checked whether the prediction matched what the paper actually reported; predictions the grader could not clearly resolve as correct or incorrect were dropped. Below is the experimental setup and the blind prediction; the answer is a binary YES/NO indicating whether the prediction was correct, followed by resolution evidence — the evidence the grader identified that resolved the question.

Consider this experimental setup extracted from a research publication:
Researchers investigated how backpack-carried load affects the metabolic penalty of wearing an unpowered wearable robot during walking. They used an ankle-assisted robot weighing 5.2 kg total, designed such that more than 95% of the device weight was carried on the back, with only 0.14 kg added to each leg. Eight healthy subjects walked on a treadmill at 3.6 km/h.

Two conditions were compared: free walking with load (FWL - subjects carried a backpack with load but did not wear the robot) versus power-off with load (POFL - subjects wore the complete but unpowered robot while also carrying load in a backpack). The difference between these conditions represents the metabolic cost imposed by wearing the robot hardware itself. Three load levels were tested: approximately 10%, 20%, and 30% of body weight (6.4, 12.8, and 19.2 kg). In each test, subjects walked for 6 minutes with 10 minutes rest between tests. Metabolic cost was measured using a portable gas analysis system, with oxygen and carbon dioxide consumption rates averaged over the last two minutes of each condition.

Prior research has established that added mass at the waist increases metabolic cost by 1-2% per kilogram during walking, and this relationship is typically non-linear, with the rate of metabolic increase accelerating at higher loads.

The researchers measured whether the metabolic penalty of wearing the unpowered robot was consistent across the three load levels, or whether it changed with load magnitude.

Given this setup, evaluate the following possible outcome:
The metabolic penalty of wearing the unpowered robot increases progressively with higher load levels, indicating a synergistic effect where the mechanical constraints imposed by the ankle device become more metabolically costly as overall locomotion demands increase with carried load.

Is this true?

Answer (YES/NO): YES